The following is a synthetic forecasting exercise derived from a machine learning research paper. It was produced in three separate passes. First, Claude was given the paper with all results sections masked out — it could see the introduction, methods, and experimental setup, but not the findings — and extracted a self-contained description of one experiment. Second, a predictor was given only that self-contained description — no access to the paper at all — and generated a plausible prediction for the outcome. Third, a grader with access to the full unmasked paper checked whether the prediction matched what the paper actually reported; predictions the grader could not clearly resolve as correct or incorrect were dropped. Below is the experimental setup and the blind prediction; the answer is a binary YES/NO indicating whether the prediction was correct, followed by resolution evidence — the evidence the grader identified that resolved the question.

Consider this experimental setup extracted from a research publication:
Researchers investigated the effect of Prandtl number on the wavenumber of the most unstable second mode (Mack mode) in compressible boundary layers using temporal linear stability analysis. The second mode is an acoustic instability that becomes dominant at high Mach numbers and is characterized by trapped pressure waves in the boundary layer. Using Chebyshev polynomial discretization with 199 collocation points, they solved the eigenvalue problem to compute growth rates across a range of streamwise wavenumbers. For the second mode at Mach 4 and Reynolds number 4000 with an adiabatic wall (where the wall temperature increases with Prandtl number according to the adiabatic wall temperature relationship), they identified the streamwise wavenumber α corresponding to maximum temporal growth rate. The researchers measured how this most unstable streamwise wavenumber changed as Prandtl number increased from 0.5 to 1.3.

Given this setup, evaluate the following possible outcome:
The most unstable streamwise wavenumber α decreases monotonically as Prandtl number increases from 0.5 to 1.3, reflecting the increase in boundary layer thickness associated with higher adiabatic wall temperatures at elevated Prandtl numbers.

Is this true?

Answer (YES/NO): NO